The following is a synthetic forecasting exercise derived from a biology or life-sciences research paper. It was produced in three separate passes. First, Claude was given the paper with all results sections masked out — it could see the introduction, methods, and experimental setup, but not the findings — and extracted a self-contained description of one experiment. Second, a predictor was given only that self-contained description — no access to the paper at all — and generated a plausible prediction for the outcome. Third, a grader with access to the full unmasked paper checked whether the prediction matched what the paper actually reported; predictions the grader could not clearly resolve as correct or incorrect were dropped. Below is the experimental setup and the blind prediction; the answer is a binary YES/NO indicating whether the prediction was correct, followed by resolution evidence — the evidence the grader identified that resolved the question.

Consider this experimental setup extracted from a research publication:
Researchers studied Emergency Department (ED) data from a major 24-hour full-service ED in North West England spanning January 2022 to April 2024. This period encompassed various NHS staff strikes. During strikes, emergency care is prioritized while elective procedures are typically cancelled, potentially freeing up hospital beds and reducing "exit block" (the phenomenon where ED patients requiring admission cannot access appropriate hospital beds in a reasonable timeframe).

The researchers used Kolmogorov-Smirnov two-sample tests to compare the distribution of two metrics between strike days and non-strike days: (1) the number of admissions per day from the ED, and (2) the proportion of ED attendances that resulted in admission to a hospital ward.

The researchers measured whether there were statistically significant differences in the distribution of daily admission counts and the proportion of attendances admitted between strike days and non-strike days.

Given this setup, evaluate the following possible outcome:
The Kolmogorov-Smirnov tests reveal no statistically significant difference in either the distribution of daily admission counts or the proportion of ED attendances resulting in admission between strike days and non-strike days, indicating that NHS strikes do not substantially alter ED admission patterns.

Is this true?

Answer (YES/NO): YES